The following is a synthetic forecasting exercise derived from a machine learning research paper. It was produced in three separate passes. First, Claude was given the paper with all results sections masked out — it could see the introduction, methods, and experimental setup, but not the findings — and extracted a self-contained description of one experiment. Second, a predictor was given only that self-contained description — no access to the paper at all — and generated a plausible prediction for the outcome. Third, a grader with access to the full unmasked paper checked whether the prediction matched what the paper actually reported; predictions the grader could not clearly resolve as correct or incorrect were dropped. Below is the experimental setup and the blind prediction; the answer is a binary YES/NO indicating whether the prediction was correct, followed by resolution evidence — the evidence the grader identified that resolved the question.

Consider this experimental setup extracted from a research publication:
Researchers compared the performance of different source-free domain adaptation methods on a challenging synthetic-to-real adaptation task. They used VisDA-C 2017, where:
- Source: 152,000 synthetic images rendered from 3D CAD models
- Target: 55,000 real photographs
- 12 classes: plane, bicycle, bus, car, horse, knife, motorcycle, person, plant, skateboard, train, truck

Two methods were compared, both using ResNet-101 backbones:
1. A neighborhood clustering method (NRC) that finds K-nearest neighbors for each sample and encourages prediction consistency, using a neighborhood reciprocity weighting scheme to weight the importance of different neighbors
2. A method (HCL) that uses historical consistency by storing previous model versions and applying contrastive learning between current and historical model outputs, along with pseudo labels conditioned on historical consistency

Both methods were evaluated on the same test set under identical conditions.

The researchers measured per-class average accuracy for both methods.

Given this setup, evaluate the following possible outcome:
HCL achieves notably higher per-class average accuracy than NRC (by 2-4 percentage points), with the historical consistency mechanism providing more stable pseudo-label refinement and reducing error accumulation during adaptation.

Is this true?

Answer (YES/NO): NO